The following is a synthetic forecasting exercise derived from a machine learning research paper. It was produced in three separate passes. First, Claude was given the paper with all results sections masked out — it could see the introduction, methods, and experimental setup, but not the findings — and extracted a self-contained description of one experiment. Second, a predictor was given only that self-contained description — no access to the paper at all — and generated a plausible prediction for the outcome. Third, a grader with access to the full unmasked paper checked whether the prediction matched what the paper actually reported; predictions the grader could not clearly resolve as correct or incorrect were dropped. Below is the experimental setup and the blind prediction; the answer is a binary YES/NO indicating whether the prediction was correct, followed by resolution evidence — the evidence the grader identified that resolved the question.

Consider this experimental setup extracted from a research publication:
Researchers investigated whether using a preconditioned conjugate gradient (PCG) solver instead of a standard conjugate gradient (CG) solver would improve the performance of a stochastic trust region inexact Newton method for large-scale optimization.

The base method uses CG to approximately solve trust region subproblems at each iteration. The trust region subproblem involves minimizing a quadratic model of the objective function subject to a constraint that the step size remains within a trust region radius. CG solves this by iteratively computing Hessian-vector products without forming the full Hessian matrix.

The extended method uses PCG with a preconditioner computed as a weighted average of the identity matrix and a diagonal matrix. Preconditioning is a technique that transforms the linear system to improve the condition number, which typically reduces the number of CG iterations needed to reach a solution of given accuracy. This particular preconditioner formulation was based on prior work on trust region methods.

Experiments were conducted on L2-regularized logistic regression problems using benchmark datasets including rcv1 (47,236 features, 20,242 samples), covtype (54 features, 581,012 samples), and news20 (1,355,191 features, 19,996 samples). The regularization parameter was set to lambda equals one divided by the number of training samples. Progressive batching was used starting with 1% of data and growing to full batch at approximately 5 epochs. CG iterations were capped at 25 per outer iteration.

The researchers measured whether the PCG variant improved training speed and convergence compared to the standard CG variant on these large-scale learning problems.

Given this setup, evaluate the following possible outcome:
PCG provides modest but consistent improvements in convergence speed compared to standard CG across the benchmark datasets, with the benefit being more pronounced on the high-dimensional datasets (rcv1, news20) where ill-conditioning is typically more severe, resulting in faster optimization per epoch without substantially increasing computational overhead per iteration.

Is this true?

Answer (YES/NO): NO